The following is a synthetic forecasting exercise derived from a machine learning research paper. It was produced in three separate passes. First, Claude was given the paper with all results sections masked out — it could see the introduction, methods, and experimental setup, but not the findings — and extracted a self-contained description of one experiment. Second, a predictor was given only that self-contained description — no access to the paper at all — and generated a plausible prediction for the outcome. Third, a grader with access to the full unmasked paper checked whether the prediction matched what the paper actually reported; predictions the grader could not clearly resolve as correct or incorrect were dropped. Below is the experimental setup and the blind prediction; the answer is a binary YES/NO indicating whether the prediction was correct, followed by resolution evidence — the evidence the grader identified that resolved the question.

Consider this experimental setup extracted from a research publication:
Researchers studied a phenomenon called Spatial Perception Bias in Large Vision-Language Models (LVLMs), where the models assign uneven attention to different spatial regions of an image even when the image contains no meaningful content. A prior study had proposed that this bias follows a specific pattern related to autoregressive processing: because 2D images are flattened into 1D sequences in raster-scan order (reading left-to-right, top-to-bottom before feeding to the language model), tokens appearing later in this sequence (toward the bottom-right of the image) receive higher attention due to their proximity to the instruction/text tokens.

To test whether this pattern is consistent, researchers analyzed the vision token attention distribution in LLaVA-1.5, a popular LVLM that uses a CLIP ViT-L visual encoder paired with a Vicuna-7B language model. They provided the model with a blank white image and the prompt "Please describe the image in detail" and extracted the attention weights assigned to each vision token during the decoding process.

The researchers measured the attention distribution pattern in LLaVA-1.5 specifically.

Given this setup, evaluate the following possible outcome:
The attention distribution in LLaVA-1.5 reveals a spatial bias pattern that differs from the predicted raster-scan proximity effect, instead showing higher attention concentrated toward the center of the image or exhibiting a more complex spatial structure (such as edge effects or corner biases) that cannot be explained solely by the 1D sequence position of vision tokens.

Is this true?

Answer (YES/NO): NO